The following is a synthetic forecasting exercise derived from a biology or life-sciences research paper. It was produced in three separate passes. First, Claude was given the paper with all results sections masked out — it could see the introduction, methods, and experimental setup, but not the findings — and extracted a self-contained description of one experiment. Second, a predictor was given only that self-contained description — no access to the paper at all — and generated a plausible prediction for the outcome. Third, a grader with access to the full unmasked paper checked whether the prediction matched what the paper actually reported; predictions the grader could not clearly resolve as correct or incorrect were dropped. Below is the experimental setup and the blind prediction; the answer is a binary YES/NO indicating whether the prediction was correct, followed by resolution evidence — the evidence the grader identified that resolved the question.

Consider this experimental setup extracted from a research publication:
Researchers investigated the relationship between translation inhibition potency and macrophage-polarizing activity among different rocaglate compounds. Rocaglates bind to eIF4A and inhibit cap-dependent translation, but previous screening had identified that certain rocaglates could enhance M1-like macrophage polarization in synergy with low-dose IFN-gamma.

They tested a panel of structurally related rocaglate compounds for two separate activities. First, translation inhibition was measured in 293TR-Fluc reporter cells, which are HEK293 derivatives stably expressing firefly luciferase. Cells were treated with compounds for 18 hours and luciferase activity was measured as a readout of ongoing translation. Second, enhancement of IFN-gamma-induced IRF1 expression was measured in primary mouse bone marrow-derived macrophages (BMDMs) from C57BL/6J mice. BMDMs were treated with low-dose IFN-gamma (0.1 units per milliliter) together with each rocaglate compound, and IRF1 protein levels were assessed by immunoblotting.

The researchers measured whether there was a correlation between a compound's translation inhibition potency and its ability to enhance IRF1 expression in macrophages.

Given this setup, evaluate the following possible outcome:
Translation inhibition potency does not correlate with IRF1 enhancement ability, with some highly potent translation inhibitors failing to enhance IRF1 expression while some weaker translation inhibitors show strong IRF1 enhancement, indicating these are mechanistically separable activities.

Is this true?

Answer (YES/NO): NO